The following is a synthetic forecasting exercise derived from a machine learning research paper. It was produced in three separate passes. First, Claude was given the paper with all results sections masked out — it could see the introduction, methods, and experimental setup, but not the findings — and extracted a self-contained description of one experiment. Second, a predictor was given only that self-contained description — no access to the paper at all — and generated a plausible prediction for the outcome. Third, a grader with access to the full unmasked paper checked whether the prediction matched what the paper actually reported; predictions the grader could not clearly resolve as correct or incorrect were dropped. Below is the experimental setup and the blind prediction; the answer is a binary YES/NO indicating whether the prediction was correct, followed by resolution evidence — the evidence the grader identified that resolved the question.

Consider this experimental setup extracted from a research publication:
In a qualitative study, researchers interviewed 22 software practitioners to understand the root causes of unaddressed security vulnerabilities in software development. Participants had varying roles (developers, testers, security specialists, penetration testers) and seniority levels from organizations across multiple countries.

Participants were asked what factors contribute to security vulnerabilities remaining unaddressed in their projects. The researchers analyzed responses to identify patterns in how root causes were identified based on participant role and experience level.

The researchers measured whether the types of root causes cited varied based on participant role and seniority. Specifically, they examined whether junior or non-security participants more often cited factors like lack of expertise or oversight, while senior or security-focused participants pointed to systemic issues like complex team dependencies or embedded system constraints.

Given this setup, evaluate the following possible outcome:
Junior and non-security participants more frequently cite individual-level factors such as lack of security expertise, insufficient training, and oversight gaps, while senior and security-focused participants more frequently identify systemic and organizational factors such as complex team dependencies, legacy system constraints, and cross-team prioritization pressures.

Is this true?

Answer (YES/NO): YES